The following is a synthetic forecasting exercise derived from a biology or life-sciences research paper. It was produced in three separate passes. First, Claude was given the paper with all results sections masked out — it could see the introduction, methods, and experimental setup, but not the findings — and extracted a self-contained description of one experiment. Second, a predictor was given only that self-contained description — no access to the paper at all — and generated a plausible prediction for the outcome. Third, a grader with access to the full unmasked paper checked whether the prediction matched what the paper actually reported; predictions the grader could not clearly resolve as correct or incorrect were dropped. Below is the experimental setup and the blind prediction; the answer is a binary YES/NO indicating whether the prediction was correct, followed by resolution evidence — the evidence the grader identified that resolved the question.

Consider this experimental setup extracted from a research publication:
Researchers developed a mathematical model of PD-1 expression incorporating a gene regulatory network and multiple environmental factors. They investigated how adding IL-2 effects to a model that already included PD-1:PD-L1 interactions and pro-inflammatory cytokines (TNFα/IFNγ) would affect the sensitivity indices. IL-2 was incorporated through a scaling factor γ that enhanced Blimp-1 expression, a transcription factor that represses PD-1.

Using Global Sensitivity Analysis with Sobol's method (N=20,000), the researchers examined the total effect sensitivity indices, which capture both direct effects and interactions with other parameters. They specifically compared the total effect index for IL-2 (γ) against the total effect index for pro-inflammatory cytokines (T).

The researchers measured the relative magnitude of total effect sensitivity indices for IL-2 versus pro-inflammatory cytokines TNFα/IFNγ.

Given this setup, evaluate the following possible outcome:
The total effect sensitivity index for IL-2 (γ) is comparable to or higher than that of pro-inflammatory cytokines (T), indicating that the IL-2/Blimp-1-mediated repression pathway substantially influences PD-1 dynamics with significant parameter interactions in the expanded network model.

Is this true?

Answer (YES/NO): YES